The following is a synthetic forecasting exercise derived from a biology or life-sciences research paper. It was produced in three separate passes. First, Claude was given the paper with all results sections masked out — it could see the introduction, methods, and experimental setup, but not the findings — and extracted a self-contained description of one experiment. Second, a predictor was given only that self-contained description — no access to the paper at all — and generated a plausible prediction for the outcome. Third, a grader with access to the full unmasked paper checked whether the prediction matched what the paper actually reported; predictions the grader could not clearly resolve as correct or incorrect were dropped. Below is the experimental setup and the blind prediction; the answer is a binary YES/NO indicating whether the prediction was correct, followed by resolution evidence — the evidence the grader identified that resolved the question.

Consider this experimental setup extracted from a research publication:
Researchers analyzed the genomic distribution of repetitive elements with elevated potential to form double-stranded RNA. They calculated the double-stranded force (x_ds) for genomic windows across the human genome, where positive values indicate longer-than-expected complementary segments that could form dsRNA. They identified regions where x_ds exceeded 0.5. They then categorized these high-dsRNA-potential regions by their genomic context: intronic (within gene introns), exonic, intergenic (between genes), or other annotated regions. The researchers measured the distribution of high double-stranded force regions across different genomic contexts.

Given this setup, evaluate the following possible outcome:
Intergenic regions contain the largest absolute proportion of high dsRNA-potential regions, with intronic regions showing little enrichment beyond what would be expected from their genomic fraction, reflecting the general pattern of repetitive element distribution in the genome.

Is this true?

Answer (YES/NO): NO